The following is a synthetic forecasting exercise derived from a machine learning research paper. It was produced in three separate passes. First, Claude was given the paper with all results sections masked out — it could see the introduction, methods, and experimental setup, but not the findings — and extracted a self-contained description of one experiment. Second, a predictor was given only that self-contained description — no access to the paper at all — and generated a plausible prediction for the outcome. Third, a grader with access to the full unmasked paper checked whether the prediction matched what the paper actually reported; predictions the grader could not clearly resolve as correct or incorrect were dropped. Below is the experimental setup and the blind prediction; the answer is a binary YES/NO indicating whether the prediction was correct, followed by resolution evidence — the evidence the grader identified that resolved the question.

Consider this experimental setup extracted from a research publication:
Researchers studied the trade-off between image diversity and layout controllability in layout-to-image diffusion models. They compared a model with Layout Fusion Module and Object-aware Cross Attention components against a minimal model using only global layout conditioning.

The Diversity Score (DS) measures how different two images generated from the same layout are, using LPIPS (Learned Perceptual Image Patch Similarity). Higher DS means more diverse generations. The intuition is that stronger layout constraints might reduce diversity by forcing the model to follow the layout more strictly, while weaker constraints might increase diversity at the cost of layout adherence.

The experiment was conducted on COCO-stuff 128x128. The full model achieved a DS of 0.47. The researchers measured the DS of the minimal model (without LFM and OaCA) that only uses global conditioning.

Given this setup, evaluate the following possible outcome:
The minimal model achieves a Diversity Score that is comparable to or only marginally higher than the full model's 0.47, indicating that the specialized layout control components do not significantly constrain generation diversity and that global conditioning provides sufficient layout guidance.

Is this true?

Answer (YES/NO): NO